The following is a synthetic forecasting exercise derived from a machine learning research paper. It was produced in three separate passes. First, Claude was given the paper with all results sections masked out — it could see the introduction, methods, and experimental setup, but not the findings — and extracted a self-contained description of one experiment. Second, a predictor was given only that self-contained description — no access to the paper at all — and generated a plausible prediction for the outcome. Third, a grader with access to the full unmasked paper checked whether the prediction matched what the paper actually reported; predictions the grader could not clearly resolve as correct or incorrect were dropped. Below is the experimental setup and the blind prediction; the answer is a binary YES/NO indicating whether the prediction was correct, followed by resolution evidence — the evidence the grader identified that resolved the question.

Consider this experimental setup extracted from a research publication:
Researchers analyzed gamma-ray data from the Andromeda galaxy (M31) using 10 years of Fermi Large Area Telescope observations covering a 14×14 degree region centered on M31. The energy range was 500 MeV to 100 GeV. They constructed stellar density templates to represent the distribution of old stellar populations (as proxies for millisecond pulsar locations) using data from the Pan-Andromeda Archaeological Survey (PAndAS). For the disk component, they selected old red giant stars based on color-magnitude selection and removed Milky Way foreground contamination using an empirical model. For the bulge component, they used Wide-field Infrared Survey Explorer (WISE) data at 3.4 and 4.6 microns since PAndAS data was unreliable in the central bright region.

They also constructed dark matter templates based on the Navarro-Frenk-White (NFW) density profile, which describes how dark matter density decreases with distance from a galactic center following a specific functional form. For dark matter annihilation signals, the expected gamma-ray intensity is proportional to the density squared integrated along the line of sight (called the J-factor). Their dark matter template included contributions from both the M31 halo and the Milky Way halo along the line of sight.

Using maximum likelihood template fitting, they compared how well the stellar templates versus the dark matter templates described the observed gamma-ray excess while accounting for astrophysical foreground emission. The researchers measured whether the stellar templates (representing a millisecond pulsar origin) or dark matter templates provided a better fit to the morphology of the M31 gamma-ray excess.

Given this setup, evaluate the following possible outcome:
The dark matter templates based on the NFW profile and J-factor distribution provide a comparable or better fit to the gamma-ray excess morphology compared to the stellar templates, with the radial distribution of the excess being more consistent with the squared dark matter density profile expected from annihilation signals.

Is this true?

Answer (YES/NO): NO